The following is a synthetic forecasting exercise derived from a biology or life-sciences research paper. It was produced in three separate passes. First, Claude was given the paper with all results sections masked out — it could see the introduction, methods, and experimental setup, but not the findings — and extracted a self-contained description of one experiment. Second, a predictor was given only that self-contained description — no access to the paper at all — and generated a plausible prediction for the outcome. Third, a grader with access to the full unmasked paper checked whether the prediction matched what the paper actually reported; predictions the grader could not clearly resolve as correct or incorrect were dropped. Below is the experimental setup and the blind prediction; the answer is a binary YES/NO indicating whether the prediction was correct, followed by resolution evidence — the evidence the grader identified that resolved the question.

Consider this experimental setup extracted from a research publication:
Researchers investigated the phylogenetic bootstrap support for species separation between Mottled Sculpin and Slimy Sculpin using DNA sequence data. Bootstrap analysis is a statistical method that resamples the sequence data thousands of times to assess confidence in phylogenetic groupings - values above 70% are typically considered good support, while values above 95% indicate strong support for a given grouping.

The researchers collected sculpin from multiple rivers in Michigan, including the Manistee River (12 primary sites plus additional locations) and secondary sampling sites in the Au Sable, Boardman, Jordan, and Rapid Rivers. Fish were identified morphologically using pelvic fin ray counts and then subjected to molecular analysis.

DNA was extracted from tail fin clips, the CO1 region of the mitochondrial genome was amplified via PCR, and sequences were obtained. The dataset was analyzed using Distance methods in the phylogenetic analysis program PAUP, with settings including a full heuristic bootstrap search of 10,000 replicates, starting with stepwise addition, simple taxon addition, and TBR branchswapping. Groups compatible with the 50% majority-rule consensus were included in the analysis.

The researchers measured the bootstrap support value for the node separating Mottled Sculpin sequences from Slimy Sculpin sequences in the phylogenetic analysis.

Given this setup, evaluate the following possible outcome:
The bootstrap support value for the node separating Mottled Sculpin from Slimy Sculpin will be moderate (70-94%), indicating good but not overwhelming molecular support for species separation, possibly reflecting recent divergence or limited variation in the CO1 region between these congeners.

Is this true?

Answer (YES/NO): NO